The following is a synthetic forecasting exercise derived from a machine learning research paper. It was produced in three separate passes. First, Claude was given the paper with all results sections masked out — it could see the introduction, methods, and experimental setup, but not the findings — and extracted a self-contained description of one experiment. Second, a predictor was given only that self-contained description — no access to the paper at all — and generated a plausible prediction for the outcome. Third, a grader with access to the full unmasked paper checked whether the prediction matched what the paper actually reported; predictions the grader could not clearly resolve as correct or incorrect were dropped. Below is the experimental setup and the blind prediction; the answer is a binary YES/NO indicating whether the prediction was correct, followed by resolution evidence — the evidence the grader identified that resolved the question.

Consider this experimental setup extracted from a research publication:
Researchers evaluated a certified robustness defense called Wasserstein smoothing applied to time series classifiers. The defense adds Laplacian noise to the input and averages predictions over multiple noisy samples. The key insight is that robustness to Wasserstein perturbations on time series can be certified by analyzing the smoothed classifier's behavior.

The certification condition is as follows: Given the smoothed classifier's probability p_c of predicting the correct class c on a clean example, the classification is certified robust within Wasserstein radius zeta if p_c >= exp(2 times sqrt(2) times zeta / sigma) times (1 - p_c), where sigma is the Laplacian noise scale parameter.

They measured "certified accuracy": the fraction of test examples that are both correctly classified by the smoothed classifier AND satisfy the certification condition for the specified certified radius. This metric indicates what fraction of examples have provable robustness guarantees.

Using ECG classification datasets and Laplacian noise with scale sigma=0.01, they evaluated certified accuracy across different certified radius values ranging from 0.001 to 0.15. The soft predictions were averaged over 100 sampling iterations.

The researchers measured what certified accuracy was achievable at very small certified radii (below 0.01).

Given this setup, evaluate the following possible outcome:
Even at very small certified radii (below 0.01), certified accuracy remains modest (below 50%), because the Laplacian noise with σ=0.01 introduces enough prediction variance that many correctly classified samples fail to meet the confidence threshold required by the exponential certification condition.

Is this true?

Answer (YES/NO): NO